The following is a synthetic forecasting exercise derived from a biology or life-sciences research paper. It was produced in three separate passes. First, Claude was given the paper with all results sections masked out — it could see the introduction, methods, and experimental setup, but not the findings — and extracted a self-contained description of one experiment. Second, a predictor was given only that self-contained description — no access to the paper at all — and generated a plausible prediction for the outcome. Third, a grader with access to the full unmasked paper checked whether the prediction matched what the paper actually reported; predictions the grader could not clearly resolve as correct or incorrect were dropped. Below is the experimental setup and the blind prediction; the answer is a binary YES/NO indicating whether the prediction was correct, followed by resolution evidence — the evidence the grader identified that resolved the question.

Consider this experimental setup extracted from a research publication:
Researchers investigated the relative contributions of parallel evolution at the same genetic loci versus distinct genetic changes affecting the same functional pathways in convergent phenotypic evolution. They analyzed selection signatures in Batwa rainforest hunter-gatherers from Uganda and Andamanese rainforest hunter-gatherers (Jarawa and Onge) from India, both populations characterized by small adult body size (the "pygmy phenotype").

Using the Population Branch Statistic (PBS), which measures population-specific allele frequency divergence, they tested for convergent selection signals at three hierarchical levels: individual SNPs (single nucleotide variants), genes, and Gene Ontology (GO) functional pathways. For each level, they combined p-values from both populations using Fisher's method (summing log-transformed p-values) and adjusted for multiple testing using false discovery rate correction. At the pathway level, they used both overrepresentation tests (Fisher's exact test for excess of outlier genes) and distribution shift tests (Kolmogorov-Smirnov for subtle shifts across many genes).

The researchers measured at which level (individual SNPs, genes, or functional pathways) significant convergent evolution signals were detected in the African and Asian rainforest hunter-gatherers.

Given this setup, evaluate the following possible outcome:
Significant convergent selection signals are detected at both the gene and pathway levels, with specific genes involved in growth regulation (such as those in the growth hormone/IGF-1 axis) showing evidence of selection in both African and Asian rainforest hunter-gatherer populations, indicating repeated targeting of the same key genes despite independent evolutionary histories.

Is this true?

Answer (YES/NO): NO